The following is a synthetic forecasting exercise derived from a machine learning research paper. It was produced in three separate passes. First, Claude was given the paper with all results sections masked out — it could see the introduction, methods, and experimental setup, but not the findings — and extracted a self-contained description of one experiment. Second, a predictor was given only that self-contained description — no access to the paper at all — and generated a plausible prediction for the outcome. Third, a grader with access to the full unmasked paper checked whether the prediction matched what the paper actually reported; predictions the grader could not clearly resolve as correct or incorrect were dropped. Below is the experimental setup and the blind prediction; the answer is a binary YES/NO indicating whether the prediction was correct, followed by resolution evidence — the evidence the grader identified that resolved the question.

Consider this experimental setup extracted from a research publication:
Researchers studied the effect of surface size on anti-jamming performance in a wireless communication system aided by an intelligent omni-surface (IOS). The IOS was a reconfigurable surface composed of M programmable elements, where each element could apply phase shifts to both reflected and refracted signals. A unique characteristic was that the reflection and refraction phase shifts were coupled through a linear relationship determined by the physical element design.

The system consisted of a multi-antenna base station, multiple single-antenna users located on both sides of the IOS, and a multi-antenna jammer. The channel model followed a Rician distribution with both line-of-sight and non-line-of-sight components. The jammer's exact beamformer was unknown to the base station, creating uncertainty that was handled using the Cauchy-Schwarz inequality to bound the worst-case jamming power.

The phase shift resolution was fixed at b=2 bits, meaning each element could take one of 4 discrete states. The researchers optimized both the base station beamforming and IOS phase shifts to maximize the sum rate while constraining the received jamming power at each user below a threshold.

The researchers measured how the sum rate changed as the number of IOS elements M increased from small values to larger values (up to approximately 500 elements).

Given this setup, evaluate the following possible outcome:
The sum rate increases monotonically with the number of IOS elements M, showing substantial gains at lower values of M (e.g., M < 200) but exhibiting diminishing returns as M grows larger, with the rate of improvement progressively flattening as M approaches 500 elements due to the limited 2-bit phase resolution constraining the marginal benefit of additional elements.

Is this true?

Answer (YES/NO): YES